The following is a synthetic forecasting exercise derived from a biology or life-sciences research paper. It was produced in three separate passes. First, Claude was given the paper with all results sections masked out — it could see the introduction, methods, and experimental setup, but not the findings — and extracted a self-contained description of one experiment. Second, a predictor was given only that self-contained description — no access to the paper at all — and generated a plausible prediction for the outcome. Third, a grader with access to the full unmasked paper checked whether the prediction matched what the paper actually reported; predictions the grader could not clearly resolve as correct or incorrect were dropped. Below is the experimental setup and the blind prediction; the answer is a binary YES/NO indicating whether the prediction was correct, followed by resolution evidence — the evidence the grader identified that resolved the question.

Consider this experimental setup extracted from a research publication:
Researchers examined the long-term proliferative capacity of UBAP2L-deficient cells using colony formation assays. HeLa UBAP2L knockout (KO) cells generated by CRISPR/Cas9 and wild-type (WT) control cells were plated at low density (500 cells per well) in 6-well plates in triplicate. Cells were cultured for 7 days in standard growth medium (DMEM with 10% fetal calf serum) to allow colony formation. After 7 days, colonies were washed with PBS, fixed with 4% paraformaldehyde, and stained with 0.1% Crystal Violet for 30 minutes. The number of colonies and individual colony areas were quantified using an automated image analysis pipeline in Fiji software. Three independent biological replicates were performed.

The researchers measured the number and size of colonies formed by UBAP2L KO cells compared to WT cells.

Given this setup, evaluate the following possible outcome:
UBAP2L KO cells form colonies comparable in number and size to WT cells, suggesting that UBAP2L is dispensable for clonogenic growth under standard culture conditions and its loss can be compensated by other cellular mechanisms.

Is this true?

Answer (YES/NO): NO